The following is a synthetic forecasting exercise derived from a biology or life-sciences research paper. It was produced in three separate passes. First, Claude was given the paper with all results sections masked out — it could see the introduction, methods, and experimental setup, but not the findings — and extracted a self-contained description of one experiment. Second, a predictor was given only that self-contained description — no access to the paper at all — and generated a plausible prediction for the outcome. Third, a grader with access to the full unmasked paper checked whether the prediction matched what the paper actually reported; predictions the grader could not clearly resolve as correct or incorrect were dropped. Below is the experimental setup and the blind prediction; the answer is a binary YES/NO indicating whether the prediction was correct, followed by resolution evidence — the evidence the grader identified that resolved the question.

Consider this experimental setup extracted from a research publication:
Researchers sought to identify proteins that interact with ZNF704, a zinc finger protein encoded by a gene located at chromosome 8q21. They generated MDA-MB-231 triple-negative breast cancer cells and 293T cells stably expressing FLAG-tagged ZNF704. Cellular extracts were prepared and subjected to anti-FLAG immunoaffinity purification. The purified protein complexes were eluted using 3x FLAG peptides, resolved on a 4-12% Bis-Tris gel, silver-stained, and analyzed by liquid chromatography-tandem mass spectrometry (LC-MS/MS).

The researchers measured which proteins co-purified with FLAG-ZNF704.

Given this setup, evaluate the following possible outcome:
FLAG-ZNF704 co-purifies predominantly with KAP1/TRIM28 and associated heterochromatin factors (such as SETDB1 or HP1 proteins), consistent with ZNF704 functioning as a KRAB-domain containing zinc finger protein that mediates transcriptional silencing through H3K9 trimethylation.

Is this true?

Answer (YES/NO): NO